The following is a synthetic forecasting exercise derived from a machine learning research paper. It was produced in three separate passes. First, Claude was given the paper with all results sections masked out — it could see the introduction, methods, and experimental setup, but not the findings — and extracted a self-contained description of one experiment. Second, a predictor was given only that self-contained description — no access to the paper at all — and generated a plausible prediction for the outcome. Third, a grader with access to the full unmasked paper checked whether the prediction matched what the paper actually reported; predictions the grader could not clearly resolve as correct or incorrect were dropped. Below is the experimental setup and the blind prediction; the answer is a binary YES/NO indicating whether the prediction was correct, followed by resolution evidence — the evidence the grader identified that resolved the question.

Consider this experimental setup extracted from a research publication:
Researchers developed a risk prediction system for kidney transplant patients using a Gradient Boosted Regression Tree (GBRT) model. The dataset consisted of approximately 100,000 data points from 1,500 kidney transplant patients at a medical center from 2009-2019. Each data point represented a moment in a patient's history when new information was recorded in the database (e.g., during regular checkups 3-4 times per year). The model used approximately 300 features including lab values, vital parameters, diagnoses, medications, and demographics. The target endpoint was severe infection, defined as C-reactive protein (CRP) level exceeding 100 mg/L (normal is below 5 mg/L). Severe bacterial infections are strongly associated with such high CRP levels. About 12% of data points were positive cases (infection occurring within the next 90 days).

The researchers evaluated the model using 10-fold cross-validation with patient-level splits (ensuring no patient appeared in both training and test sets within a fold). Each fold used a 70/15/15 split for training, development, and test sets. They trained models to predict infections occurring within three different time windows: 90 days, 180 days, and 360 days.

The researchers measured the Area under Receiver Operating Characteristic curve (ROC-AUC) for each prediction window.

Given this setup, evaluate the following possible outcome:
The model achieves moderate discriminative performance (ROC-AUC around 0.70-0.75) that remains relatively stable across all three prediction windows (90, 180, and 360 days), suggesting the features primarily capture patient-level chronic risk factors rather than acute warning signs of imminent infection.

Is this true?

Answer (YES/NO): NO